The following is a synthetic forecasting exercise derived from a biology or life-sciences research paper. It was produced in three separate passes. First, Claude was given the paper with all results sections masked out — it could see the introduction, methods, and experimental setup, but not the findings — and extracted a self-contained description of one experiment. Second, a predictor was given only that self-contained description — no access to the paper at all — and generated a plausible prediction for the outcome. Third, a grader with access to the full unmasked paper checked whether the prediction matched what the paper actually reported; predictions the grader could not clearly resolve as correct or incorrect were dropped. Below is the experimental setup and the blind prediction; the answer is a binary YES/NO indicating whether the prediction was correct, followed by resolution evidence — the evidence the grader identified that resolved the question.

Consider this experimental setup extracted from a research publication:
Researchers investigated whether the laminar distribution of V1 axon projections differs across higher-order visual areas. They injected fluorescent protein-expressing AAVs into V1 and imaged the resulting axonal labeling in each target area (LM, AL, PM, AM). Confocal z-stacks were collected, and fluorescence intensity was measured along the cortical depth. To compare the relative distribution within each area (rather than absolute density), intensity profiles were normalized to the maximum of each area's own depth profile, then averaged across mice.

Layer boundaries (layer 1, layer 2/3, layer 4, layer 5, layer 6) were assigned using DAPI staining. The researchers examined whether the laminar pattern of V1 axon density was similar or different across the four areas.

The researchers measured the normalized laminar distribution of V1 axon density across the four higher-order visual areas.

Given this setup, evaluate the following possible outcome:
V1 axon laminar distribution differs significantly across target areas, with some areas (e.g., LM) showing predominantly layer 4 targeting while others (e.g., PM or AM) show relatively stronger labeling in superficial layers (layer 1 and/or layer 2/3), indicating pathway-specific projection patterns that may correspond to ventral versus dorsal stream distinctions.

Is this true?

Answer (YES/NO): NO